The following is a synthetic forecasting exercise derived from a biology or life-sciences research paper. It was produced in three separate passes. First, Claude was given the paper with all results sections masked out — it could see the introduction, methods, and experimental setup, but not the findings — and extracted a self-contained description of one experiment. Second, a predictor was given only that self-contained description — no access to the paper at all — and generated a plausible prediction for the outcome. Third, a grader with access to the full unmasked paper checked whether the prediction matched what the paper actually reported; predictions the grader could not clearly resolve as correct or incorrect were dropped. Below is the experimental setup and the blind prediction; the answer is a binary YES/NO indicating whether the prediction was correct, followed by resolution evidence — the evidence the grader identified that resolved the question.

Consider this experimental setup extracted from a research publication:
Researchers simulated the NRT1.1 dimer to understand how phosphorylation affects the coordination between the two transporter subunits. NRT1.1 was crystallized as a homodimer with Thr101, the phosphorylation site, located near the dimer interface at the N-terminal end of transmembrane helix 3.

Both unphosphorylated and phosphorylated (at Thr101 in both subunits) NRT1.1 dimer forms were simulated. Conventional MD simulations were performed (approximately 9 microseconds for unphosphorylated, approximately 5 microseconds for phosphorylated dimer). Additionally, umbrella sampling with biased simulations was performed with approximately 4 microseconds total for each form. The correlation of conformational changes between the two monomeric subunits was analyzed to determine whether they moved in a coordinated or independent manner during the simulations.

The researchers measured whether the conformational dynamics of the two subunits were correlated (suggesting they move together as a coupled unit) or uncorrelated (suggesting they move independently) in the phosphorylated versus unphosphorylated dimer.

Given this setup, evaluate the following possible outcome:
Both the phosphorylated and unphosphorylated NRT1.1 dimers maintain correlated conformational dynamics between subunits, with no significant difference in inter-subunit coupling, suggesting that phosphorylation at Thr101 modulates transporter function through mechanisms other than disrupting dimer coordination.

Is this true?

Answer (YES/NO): NO